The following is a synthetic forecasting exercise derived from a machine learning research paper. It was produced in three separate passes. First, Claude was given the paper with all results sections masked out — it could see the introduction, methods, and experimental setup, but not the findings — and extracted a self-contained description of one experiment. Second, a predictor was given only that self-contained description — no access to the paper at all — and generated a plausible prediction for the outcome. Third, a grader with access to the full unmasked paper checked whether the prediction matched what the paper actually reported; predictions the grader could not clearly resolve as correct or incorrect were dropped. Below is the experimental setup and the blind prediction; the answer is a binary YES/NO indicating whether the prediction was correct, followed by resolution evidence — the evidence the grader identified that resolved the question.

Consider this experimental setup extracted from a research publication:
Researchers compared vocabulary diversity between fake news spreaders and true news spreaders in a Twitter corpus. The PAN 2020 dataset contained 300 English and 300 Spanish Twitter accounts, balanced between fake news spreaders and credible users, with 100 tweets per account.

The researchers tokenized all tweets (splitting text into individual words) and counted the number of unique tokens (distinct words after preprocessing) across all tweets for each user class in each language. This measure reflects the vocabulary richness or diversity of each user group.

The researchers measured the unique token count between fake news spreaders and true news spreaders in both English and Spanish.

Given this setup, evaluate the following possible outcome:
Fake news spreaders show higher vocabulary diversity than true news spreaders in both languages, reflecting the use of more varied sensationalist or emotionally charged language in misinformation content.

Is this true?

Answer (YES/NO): NO